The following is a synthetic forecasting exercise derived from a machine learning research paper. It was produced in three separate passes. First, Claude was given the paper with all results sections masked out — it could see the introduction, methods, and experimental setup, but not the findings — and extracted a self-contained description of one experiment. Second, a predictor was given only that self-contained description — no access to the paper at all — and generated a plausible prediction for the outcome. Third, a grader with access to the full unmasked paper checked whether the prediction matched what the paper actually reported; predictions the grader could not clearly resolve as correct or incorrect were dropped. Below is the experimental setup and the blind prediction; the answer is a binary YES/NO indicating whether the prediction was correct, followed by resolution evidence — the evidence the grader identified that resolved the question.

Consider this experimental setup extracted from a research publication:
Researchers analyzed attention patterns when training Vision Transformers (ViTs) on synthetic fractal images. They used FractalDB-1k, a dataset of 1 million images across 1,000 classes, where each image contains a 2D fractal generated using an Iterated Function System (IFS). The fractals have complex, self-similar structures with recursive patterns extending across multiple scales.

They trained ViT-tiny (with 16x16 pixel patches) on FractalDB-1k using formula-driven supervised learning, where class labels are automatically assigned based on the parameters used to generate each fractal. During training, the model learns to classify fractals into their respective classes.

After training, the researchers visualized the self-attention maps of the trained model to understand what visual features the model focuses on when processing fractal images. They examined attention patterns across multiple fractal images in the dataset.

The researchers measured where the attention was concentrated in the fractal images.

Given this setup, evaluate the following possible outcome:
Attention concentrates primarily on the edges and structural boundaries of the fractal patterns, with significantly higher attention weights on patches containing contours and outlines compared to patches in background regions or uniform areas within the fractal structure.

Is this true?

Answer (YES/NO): YES